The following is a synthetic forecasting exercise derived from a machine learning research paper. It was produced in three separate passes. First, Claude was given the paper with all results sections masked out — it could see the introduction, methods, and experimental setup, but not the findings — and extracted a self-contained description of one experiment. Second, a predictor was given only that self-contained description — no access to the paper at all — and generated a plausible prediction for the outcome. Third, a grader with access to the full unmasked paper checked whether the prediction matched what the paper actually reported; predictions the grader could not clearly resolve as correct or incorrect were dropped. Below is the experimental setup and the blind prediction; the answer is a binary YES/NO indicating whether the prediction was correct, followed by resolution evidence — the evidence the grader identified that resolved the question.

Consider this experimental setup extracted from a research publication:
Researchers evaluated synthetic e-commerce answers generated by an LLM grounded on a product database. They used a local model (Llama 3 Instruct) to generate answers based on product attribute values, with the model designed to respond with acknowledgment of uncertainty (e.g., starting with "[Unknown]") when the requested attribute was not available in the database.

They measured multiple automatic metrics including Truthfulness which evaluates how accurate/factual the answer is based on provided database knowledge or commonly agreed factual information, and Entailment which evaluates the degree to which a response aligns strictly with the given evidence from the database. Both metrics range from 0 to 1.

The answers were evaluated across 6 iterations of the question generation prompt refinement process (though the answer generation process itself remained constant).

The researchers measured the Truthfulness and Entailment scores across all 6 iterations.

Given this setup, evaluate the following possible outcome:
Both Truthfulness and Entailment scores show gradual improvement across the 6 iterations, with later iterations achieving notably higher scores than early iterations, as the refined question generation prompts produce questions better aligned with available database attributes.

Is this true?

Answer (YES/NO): NO